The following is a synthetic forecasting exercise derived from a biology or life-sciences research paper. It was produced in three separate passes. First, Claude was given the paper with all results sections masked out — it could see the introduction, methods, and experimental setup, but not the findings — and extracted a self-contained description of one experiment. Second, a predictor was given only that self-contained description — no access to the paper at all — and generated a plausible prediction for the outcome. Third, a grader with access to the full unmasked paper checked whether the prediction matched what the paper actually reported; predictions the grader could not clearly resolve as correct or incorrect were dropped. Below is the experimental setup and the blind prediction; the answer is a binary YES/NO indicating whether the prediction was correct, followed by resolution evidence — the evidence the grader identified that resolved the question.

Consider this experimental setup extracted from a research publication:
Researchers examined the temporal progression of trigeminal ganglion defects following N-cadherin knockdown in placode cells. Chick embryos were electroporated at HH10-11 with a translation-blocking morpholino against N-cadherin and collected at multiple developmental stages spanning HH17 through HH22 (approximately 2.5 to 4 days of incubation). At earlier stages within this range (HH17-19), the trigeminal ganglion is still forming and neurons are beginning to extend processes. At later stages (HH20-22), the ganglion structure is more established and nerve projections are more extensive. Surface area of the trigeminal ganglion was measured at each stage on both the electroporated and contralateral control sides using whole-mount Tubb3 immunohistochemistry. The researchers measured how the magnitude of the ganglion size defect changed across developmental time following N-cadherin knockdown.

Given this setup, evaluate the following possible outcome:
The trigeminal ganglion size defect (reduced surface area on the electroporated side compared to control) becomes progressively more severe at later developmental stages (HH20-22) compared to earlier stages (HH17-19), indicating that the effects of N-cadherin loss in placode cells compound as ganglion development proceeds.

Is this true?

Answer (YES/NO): NO